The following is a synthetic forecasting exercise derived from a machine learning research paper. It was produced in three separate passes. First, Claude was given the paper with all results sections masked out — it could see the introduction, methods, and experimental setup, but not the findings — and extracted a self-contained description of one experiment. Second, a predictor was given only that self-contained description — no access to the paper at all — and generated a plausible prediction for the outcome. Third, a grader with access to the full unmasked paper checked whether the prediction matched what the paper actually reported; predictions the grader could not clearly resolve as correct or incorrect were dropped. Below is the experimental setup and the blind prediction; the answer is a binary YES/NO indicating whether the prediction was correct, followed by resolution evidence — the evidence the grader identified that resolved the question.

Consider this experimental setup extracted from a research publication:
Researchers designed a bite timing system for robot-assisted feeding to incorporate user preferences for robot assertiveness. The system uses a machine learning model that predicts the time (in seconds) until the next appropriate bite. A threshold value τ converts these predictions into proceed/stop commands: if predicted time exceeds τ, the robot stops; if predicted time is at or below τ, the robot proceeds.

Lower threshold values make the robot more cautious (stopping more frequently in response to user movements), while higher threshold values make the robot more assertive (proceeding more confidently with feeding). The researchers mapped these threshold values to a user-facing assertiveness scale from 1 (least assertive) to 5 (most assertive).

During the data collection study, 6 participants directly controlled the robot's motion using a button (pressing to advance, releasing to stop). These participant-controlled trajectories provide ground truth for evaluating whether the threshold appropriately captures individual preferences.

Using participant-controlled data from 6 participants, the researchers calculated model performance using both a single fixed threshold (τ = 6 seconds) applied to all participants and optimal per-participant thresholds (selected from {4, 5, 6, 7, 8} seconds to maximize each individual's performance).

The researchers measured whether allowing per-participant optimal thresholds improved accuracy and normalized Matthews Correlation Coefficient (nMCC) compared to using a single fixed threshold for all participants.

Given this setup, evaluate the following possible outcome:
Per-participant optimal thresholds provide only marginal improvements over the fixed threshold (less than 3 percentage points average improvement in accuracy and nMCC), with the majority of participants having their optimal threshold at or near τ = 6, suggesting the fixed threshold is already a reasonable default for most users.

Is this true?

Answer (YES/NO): NO